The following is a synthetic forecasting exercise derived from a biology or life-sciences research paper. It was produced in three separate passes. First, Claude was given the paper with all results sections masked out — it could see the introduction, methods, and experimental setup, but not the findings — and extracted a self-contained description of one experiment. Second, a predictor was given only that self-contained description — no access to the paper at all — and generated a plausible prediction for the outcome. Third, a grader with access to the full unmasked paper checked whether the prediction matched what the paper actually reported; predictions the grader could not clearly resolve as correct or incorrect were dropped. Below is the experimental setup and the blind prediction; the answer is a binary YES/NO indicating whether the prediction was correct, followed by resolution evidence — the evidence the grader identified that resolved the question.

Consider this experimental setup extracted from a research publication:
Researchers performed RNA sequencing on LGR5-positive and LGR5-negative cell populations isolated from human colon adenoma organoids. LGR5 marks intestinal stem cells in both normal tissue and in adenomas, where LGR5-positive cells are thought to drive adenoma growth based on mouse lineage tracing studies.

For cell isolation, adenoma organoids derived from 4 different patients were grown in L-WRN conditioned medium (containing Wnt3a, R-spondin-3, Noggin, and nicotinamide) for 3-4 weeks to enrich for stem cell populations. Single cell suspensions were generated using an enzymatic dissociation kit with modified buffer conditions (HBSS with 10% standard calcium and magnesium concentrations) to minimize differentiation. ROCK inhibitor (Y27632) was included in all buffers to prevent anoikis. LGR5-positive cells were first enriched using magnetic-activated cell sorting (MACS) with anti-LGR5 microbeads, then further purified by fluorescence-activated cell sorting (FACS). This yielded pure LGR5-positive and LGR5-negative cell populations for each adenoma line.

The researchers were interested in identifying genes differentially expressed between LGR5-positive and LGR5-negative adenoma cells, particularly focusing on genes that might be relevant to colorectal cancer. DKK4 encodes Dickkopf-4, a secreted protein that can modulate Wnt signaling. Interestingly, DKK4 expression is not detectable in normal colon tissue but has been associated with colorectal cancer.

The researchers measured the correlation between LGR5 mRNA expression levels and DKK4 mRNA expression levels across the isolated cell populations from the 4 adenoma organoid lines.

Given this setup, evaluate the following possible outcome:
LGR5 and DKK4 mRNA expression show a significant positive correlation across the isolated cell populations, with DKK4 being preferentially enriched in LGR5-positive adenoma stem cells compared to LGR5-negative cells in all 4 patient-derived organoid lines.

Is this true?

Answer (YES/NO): NO